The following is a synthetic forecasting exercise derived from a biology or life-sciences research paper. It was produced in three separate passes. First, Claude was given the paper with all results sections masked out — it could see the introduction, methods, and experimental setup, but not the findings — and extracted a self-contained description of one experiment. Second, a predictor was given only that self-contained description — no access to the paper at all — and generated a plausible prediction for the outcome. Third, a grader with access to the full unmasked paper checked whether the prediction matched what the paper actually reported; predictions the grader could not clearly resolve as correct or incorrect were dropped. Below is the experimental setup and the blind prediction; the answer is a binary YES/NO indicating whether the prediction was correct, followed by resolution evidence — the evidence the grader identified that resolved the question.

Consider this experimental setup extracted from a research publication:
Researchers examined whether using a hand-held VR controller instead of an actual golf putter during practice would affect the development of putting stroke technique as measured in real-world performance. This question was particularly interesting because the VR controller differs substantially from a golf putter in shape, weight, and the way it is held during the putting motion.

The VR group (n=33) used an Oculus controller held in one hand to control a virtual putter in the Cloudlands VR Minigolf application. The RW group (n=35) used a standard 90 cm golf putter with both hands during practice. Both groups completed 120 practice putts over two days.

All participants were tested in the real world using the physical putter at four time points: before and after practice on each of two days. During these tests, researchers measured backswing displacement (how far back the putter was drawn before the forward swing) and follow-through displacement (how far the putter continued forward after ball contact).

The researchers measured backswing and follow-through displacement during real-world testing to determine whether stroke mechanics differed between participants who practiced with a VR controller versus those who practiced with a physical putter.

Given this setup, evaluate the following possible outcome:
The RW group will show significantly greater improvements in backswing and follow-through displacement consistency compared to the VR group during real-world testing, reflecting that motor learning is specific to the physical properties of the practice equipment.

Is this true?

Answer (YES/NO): NO